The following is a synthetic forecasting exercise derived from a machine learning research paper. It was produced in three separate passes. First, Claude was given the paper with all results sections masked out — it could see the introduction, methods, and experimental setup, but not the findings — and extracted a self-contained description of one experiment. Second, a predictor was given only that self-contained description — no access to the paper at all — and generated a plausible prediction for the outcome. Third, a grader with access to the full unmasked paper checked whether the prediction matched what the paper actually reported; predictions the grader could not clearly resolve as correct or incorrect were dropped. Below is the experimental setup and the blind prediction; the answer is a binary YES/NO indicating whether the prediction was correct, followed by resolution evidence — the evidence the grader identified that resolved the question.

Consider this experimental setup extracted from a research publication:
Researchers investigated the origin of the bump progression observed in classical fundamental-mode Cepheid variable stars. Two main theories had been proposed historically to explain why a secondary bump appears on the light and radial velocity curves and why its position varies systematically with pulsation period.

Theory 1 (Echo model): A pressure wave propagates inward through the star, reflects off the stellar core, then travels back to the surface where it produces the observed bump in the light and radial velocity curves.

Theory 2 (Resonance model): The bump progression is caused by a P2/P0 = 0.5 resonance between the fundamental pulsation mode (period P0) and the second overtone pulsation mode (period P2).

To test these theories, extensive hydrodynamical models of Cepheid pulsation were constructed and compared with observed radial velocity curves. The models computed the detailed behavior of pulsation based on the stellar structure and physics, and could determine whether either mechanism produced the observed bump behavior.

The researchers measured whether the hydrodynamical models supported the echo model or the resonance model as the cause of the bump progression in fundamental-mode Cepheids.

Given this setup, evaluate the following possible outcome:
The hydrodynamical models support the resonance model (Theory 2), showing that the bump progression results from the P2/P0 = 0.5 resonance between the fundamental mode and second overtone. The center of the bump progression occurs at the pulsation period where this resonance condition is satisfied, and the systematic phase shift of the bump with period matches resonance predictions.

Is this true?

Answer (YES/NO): YES